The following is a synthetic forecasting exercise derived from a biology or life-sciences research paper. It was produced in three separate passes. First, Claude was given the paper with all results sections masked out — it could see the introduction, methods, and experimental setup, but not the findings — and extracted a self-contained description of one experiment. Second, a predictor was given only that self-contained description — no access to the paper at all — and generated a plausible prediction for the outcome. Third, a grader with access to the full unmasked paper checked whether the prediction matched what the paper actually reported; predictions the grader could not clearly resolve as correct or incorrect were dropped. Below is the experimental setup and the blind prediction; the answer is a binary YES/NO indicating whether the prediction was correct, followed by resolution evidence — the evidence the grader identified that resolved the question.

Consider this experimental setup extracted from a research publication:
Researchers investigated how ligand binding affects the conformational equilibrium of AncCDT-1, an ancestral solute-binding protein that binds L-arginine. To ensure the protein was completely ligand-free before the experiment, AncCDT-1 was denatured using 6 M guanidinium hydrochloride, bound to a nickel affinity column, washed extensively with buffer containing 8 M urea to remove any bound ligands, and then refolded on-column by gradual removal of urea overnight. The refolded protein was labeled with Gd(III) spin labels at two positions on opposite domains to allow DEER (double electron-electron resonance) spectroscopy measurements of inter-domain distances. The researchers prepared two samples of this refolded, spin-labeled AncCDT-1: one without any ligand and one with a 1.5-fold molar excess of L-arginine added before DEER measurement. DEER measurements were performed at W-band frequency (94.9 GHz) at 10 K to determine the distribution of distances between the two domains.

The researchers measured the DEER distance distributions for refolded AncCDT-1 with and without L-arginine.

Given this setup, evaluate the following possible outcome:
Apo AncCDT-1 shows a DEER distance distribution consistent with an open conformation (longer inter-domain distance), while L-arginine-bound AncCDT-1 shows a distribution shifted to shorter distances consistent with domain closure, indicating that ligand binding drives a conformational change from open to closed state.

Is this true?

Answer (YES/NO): NO